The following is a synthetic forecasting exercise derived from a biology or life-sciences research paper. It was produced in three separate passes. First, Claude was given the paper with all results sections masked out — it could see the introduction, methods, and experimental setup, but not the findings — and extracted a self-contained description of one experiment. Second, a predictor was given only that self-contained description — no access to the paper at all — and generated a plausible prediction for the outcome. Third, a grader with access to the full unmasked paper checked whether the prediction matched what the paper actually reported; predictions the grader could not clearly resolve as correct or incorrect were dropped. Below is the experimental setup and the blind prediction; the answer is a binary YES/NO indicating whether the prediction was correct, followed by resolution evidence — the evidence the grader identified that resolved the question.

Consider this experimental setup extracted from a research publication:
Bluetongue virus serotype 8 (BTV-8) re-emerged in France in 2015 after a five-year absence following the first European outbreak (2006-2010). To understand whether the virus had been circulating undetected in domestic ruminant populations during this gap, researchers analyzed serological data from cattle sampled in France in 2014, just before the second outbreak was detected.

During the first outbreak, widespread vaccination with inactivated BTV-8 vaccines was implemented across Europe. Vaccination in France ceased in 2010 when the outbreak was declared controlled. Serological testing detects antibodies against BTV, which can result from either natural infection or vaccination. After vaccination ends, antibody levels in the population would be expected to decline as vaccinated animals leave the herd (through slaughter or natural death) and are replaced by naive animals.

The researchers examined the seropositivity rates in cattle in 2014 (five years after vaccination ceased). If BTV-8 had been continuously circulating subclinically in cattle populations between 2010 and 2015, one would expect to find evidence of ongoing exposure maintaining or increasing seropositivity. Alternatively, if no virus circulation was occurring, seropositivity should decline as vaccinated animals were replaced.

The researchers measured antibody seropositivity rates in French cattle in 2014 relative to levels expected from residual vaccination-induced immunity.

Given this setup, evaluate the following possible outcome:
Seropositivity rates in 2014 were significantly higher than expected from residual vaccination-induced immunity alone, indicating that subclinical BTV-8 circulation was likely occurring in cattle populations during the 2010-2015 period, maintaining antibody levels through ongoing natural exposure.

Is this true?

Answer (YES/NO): NO